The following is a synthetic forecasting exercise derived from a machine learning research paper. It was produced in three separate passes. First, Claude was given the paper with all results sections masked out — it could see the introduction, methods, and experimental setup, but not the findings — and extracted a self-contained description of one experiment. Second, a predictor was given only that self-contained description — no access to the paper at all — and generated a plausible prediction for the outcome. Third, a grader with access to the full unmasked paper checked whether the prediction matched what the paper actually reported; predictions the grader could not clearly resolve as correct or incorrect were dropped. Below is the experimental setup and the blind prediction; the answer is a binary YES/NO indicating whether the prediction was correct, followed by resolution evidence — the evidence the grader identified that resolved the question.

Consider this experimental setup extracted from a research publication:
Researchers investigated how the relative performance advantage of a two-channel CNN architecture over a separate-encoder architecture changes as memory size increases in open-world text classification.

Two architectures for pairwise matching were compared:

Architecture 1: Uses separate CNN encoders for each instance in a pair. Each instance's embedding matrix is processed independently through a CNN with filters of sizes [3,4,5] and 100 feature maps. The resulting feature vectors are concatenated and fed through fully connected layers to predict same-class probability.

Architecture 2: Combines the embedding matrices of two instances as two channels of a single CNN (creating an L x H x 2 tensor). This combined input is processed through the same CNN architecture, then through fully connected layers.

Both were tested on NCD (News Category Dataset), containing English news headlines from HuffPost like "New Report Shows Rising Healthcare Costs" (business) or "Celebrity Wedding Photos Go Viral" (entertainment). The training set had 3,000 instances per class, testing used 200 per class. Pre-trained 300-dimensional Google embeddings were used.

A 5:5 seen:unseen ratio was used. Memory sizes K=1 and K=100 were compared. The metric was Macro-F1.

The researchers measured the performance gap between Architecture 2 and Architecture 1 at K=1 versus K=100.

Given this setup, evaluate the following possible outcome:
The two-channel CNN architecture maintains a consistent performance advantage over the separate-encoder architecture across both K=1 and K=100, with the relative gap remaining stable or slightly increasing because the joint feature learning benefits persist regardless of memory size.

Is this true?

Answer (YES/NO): NO